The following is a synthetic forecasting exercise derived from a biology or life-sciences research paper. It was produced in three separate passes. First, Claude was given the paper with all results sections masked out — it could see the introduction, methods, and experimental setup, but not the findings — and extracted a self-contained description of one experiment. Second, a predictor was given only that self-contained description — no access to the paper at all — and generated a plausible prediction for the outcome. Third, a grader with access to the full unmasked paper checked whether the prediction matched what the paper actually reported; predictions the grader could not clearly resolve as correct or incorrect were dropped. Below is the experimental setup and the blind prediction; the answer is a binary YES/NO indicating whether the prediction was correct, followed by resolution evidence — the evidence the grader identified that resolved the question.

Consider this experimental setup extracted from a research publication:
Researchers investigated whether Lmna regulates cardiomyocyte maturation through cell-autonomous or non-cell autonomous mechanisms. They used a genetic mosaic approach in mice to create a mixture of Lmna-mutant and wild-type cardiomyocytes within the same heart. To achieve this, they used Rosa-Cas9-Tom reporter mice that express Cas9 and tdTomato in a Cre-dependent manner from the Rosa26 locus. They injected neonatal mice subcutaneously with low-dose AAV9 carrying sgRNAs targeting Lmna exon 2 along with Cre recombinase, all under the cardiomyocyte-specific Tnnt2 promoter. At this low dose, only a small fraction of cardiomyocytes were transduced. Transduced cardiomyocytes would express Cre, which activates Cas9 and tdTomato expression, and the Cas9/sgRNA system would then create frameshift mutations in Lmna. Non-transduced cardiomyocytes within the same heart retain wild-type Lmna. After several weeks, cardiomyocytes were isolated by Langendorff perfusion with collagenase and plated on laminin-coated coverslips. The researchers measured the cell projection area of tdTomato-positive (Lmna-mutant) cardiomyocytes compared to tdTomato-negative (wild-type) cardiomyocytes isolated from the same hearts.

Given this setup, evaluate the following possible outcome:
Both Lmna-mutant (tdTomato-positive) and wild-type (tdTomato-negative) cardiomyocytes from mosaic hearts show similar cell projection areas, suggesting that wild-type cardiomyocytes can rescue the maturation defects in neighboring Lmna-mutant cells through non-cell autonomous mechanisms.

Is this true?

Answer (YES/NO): NO